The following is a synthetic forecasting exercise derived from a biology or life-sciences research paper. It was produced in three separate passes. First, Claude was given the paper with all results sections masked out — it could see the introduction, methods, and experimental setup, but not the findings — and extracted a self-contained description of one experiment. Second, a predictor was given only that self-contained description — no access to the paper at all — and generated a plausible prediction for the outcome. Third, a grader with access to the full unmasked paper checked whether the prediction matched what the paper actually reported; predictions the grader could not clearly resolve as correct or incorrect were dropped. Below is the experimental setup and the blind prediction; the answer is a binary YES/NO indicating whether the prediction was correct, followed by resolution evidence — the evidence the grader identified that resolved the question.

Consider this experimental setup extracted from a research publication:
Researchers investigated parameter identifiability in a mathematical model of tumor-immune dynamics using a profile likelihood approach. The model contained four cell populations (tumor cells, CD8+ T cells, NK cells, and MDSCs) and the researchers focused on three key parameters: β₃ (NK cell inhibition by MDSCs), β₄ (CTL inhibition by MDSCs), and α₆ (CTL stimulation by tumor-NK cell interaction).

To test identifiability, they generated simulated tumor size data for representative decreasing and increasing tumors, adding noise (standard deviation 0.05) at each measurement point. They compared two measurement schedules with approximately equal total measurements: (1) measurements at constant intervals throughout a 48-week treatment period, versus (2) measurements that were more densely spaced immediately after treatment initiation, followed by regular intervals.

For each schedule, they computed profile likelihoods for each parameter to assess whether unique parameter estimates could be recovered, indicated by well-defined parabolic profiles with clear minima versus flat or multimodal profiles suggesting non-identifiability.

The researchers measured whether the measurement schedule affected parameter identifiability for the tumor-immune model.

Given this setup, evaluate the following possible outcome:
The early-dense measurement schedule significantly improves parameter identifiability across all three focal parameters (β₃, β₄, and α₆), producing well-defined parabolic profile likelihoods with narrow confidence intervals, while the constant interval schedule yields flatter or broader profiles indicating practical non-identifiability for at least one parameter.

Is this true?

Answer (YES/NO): NO